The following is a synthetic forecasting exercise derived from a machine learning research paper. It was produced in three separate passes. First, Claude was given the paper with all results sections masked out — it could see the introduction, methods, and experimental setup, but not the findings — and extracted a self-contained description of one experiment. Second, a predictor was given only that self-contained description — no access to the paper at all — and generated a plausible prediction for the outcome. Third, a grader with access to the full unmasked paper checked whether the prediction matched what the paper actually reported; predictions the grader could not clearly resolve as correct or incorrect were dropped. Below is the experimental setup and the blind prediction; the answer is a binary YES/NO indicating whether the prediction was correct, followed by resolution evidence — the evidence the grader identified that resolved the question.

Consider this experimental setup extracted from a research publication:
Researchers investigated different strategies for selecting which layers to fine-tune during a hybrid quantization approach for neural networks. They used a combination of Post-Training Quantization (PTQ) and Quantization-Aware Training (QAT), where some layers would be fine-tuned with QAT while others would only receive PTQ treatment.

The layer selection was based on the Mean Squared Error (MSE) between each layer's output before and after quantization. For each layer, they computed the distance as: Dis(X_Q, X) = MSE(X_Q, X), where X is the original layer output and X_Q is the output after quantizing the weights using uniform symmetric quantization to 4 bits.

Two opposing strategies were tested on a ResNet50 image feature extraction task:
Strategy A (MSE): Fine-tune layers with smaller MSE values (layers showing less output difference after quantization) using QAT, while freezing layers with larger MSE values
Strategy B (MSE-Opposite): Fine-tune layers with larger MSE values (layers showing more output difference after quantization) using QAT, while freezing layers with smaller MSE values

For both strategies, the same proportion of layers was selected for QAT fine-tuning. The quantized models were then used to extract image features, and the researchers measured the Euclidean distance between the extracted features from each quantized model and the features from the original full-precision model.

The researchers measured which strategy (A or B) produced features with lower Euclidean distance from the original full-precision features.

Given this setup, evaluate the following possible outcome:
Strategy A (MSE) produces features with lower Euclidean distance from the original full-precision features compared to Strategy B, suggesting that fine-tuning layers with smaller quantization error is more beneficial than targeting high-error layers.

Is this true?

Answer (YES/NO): YES